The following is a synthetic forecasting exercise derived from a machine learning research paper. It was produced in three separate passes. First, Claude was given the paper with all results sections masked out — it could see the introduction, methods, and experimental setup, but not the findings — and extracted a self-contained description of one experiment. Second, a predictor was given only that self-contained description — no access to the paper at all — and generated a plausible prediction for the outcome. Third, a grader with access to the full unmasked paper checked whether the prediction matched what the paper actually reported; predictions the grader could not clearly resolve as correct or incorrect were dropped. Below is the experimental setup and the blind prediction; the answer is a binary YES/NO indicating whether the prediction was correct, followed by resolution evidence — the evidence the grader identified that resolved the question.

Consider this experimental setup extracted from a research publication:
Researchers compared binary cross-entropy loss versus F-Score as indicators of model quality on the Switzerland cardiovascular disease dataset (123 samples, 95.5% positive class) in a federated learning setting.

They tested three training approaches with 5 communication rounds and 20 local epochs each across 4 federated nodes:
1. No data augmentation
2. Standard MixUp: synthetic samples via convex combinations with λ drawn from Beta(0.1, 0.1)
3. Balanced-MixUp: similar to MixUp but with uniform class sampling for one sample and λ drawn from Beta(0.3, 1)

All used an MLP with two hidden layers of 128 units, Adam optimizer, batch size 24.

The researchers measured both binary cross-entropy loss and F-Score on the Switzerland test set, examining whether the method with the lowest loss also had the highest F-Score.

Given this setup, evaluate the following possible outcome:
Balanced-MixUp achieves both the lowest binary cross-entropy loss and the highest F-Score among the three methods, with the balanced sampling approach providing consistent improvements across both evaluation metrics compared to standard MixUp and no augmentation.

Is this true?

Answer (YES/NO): YES